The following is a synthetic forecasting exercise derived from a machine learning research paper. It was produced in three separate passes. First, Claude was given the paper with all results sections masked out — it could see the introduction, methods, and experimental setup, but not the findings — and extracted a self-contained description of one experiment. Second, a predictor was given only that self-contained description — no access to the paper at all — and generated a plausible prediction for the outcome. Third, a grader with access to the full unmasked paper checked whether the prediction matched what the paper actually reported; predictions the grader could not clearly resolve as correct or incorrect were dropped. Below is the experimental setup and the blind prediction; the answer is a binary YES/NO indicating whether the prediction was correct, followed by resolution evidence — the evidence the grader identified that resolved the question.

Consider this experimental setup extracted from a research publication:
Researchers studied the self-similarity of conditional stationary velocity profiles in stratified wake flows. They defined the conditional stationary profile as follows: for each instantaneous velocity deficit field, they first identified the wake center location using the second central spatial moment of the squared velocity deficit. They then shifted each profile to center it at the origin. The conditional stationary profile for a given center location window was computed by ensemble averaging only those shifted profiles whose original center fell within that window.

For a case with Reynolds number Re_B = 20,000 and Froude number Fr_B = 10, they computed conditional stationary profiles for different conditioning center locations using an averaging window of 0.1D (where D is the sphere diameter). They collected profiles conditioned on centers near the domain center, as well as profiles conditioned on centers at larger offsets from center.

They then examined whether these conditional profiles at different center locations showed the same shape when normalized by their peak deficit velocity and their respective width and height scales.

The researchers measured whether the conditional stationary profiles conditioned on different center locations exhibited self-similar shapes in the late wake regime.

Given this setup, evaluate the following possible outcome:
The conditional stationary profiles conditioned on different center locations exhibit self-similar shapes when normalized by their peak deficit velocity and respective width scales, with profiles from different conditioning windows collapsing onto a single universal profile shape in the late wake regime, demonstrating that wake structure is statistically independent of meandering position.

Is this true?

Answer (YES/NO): NO